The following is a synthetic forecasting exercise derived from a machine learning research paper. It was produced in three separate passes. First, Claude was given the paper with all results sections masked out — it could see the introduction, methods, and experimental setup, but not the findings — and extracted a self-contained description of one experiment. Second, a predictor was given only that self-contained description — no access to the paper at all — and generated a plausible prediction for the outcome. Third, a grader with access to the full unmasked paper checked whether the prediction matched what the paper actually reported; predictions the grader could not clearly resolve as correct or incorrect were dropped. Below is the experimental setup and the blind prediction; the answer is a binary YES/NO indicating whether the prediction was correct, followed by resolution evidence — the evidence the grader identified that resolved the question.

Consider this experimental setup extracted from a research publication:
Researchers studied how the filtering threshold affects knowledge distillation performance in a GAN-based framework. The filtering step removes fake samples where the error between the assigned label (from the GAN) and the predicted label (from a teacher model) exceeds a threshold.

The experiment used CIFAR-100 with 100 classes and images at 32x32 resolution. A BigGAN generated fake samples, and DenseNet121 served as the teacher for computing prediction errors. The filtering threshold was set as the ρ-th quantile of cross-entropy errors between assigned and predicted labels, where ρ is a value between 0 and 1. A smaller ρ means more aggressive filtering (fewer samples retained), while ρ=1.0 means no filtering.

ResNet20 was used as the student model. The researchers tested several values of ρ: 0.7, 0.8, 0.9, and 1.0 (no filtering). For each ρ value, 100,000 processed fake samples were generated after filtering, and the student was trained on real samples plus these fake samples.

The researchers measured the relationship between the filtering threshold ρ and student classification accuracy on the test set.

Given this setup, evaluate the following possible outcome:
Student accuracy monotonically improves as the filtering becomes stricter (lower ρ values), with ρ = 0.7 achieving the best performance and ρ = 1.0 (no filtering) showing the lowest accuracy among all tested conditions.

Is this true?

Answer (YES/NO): NO